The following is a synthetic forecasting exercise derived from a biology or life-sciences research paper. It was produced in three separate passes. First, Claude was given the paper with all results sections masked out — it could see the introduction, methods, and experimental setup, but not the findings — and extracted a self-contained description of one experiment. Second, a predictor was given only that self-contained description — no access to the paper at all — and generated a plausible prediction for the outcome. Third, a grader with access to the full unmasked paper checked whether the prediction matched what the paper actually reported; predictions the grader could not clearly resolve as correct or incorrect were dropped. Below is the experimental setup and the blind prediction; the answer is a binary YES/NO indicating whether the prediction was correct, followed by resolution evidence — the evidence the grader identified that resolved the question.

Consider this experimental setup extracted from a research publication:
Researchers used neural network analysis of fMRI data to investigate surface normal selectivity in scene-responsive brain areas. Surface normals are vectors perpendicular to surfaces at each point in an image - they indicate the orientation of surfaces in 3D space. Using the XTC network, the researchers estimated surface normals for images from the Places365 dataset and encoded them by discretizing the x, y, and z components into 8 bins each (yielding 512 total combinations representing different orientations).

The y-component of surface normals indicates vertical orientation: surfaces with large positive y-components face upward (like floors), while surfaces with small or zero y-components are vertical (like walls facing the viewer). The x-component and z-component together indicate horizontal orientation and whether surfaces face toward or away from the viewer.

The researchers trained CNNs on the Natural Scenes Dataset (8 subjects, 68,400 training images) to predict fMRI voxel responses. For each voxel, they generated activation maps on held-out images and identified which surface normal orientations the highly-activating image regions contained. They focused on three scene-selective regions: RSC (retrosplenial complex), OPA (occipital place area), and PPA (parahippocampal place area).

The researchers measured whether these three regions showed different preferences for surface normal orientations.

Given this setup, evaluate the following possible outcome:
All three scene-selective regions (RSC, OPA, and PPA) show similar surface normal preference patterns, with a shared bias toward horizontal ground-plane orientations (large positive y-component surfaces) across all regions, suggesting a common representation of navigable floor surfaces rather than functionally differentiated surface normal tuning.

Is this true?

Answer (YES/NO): NO